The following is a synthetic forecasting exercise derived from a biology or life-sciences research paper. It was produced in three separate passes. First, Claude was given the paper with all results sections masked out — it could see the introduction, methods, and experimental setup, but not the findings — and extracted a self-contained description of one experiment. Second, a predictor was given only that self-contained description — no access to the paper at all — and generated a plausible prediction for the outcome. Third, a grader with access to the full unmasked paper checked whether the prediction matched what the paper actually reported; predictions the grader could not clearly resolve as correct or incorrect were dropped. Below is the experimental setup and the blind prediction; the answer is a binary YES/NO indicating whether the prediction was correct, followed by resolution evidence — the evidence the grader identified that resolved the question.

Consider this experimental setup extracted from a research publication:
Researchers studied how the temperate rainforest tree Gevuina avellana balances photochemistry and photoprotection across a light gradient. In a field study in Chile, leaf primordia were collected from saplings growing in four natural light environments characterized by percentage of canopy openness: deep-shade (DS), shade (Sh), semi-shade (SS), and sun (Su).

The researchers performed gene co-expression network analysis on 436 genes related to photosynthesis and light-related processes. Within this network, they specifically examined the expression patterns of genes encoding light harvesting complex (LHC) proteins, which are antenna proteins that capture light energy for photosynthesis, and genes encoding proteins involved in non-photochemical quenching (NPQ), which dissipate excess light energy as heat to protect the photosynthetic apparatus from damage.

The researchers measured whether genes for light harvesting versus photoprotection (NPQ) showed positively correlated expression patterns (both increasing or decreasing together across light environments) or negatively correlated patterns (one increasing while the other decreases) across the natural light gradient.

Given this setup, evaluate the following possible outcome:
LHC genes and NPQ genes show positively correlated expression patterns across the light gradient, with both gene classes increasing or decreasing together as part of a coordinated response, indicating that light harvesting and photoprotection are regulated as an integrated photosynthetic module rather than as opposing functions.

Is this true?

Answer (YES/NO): YES